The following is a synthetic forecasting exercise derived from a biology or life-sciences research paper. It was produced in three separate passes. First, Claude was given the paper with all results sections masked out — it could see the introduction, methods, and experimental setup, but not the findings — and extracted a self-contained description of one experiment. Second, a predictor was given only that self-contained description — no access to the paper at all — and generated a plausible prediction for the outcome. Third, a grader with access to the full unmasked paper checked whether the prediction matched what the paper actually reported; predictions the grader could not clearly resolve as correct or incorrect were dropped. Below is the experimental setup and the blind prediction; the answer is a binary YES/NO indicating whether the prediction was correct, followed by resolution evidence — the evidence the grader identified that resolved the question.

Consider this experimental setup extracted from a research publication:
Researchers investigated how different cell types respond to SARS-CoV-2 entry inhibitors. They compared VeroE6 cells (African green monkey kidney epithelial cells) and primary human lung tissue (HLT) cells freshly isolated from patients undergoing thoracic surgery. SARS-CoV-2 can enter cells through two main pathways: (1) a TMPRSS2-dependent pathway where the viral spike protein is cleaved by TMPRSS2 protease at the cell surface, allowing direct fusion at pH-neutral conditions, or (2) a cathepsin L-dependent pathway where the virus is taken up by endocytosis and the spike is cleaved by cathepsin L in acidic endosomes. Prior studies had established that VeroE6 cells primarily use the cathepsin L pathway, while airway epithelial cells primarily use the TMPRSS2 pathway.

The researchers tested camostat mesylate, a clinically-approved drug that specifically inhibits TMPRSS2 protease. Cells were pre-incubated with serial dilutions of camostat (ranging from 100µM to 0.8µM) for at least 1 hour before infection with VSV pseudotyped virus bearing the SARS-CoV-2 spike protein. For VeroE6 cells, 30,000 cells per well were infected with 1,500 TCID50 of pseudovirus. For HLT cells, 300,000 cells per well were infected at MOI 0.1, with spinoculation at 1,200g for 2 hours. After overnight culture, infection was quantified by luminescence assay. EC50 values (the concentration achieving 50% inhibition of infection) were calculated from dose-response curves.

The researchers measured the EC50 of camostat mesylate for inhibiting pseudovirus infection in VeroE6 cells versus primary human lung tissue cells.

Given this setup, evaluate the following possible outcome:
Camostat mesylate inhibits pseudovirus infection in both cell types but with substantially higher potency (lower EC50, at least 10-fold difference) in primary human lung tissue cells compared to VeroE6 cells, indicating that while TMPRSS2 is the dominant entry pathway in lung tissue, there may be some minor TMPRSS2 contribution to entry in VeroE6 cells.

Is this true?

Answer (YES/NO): NO